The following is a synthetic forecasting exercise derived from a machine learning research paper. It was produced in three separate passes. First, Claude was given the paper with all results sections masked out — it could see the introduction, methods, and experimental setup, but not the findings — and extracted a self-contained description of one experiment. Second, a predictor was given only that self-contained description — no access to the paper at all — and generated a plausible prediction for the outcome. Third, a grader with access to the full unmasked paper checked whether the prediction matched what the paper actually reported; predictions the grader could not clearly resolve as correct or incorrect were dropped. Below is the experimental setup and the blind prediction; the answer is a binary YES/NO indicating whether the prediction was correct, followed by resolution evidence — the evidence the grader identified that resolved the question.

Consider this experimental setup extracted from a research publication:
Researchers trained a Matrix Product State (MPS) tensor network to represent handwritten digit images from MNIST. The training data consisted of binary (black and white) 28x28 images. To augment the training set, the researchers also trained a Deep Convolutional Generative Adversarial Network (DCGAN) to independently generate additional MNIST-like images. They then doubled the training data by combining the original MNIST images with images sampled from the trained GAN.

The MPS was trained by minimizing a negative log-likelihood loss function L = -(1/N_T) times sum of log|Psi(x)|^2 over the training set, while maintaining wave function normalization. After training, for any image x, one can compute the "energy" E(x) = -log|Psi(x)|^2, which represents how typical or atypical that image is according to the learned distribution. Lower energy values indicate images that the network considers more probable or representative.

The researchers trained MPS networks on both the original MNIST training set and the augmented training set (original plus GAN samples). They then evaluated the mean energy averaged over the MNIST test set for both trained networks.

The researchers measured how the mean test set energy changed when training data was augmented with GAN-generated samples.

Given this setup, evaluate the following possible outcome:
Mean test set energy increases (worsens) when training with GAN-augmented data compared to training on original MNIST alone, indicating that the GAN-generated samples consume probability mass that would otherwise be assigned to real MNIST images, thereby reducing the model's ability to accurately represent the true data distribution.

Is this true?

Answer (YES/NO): NO